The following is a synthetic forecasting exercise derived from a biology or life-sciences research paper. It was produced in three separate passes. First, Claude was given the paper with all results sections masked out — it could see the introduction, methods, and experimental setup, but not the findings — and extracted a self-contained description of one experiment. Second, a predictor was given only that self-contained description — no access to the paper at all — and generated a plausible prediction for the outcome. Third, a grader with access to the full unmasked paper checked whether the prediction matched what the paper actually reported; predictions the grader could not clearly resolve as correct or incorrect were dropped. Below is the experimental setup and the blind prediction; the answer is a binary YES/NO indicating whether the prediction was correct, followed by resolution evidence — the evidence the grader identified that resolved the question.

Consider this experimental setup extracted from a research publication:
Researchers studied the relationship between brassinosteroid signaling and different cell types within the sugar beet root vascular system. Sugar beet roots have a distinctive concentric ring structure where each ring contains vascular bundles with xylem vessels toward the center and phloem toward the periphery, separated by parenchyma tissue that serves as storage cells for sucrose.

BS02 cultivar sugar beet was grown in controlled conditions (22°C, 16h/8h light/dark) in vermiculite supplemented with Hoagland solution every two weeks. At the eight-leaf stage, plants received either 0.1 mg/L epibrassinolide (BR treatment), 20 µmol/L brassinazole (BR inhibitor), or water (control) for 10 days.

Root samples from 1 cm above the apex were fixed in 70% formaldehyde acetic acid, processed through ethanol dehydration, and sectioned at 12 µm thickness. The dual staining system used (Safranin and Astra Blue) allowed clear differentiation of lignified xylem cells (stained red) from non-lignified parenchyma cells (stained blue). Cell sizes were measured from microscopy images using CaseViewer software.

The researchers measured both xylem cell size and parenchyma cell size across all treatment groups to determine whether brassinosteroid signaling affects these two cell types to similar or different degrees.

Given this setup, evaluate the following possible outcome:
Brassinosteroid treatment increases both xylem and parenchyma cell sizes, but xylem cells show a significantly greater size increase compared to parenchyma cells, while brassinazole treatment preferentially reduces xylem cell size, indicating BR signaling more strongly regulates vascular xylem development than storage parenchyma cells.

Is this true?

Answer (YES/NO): NO